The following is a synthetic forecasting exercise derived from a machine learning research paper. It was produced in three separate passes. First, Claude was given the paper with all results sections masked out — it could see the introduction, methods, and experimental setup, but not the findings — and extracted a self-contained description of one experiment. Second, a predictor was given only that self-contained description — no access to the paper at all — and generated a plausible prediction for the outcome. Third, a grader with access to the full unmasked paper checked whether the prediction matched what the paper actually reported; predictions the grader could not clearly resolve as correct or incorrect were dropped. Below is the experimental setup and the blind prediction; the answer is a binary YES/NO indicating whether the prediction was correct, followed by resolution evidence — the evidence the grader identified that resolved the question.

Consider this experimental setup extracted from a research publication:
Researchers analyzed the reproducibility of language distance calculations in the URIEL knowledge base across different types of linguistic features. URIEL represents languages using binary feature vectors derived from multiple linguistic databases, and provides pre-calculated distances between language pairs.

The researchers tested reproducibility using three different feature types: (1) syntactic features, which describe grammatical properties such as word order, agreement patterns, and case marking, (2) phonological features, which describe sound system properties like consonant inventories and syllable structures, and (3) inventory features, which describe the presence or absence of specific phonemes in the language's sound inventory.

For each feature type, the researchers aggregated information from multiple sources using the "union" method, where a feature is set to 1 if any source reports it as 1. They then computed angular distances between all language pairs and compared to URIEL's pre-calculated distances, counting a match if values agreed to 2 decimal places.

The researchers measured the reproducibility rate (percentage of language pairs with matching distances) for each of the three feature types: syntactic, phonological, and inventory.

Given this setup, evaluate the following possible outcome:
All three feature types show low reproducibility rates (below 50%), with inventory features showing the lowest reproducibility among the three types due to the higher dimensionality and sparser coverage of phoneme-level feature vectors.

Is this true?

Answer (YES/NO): NO